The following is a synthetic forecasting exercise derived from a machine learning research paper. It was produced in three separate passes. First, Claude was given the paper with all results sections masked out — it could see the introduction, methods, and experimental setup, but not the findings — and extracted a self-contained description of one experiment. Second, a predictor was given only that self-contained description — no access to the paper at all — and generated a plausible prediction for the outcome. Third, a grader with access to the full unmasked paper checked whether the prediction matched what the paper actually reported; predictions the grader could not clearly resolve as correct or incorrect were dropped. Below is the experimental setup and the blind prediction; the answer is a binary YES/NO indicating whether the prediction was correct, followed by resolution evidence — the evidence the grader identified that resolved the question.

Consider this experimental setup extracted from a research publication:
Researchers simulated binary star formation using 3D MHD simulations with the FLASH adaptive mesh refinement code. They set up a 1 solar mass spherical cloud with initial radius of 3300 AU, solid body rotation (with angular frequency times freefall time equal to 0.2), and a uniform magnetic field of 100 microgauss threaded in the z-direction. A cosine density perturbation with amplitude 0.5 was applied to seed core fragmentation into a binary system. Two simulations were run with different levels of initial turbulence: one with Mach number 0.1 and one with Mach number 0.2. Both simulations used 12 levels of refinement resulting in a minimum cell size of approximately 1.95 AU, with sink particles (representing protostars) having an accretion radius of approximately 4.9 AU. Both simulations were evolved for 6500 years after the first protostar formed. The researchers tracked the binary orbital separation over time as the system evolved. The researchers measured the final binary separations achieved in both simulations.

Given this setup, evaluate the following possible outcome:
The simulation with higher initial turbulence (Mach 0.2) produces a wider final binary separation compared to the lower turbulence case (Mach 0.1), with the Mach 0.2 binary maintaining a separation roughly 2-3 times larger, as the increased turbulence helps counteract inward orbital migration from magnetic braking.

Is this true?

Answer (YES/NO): NO